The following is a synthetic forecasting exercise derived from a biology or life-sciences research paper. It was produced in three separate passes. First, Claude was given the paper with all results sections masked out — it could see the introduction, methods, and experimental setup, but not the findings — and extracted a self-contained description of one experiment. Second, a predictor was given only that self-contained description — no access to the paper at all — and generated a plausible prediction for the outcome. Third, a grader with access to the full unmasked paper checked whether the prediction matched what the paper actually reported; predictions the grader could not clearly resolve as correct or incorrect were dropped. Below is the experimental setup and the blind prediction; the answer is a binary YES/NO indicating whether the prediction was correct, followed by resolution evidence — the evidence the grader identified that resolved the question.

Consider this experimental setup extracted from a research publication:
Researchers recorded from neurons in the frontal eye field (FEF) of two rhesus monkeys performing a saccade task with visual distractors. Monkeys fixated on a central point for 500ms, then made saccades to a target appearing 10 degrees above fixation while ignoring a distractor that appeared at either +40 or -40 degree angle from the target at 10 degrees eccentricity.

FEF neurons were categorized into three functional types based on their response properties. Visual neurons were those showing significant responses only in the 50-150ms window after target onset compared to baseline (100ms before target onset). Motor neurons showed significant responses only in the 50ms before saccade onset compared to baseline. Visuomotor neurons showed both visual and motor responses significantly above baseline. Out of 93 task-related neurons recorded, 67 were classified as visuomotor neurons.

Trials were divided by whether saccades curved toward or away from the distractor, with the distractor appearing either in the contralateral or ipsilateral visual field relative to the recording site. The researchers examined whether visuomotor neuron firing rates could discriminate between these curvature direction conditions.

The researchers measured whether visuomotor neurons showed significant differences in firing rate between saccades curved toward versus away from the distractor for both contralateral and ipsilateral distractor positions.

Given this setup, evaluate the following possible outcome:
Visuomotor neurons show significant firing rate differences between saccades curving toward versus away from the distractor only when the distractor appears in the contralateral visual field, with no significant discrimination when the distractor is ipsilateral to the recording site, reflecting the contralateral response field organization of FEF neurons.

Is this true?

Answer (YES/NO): NO